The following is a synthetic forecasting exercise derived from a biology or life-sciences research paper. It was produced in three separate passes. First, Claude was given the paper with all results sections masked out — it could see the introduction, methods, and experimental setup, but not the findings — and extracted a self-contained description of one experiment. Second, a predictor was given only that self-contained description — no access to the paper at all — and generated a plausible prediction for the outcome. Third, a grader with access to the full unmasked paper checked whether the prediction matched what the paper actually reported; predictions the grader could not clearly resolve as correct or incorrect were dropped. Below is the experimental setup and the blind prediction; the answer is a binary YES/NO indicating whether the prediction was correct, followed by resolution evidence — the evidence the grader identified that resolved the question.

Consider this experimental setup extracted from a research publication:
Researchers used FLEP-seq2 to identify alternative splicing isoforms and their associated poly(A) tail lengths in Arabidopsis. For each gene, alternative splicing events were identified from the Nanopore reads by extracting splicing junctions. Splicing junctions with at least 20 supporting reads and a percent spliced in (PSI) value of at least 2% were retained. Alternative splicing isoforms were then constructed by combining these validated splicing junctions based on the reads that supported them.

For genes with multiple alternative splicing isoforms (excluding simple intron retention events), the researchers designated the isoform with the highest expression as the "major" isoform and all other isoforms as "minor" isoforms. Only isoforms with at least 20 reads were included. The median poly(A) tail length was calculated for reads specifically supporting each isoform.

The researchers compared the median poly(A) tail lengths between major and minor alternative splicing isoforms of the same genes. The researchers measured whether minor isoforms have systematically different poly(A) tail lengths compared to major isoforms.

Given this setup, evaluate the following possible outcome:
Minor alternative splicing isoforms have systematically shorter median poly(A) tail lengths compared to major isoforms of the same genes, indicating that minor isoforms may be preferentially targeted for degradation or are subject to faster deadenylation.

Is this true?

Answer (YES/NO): NO